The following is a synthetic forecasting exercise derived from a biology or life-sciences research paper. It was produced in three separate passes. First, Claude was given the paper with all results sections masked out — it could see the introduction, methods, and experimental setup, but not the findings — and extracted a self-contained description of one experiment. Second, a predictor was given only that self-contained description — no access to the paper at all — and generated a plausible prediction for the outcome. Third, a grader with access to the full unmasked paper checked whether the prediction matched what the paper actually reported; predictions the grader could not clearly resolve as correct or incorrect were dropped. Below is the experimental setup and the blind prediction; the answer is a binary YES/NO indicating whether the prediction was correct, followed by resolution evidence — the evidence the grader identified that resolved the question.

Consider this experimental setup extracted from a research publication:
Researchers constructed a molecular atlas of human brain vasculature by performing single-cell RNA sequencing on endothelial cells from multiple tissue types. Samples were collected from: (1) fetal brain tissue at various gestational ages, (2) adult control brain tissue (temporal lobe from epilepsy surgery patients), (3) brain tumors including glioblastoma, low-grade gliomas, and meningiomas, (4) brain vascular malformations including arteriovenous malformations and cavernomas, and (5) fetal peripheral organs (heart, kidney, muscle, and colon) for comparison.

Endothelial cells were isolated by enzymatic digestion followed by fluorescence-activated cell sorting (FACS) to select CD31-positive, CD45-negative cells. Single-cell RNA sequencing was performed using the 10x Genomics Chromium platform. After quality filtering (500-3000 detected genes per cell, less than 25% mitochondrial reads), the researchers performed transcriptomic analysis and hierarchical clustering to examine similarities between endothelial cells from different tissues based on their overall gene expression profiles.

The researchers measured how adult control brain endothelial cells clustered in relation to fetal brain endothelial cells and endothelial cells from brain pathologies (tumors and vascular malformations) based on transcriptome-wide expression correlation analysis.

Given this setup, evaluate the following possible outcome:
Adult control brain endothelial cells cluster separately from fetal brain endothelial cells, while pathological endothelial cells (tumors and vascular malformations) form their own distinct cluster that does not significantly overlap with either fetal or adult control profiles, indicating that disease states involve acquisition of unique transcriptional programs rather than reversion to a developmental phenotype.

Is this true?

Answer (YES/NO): NO